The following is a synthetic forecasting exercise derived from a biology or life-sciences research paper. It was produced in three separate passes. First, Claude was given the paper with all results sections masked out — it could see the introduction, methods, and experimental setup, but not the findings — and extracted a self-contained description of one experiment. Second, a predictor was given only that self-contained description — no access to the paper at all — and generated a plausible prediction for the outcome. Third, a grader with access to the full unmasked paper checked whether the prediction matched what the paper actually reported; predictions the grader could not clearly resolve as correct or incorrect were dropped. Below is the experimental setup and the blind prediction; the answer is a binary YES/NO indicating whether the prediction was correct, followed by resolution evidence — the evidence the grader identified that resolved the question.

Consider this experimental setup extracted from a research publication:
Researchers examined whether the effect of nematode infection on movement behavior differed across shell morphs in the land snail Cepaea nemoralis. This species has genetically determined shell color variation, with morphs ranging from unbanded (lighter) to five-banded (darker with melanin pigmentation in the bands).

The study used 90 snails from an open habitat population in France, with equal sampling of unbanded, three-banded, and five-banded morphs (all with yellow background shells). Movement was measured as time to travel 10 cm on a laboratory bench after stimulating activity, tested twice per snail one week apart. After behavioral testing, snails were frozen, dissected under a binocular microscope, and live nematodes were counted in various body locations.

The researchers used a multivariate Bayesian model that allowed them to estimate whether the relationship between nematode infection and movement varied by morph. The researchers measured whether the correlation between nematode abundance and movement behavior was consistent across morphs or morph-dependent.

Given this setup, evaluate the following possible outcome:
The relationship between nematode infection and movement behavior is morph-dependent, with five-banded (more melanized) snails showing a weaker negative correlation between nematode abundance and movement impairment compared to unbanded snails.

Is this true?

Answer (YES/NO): NO